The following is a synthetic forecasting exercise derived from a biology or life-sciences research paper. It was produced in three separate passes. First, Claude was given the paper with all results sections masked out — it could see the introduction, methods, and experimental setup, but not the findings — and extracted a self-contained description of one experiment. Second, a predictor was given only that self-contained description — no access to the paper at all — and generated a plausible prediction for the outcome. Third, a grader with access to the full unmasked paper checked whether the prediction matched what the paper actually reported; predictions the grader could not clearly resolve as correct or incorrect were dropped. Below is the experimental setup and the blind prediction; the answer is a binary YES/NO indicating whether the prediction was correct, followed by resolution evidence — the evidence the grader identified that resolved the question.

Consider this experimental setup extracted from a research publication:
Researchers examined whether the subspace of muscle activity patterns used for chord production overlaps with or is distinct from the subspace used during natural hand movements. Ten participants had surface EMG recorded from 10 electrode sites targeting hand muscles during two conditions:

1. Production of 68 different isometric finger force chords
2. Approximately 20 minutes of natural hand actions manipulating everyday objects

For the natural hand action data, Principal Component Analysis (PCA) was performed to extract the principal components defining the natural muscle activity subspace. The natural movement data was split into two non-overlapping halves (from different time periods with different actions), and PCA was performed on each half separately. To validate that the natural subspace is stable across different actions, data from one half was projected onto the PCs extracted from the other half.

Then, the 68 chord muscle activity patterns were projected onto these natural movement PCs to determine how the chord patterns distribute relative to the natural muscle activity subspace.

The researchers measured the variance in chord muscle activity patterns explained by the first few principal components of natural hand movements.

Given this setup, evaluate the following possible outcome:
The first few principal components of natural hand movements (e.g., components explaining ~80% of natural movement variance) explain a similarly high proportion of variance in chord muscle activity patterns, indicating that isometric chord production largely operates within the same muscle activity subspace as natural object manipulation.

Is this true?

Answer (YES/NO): NO